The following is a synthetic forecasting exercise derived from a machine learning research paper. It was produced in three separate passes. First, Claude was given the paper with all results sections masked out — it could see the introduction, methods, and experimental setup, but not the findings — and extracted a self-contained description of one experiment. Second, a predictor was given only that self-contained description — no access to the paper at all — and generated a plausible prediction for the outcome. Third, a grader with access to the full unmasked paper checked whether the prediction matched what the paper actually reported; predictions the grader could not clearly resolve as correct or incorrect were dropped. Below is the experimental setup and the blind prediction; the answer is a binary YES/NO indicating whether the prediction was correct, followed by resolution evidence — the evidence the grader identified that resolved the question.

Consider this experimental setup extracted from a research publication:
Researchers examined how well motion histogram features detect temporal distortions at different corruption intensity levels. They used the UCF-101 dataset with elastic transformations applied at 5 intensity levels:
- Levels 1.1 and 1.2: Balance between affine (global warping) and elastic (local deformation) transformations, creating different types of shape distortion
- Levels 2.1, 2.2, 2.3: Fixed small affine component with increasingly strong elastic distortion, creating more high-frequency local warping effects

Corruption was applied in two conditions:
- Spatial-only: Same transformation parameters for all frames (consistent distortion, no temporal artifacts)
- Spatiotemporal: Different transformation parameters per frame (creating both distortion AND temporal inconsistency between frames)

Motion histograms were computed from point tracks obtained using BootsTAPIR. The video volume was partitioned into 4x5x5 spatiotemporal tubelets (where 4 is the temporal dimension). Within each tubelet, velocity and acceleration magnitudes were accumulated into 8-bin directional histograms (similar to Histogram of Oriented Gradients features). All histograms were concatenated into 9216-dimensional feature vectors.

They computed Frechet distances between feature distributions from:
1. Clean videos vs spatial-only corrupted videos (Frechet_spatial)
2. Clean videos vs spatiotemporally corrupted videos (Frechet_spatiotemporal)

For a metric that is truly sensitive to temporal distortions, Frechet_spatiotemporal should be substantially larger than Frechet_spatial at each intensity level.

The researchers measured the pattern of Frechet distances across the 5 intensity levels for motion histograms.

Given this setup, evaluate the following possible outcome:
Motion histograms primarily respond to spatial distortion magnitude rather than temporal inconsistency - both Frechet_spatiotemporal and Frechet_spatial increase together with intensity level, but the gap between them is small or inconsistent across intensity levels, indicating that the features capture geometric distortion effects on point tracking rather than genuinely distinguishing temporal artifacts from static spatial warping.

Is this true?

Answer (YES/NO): YES